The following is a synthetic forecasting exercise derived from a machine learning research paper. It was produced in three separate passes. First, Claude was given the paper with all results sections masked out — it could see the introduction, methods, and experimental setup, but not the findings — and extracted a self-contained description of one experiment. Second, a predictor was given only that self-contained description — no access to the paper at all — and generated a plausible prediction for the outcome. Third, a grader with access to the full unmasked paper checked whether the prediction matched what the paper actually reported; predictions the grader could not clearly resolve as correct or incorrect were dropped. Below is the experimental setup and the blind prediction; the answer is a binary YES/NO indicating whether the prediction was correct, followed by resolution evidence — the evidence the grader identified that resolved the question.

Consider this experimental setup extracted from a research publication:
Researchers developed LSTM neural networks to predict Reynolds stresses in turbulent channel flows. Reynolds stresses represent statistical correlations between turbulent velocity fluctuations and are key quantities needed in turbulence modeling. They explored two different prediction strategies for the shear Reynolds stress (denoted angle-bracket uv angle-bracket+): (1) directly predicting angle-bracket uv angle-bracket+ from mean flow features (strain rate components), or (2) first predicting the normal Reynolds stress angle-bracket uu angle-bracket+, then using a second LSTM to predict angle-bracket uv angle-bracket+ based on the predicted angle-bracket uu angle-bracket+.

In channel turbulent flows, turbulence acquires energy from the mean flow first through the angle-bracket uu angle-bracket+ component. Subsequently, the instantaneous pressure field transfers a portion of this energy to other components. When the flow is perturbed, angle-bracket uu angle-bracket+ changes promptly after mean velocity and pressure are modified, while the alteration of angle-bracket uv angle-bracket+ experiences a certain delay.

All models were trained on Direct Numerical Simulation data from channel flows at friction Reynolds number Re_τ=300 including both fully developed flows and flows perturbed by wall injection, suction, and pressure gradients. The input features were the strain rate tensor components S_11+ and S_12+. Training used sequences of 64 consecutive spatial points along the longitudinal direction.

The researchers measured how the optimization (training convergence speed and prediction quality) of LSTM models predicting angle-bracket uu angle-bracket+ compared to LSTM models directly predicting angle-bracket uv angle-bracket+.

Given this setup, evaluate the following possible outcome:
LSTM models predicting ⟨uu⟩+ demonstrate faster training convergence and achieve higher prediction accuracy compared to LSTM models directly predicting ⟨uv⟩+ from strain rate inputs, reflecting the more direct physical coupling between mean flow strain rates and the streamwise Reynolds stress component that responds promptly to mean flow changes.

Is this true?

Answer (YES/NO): YES